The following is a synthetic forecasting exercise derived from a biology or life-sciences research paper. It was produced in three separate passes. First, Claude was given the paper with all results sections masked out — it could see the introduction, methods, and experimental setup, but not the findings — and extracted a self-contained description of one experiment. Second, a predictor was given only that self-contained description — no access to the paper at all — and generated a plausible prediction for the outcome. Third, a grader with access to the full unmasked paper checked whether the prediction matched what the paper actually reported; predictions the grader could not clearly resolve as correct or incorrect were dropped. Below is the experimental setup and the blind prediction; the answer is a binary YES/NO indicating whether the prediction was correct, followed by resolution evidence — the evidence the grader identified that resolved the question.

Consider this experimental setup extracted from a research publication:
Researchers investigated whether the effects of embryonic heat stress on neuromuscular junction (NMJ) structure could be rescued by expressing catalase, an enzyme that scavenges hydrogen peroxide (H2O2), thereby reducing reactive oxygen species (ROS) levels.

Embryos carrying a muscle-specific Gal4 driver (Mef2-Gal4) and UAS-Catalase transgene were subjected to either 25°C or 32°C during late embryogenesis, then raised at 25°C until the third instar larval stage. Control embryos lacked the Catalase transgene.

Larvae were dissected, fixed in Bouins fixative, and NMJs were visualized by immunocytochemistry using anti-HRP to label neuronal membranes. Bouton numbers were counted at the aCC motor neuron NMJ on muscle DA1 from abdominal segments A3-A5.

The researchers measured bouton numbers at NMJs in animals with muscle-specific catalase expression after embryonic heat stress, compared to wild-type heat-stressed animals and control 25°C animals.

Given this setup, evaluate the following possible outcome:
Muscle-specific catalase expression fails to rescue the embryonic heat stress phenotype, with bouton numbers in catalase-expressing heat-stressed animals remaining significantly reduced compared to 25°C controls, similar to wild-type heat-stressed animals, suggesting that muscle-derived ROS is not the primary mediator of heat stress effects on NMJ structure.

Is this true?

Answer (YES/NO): NO